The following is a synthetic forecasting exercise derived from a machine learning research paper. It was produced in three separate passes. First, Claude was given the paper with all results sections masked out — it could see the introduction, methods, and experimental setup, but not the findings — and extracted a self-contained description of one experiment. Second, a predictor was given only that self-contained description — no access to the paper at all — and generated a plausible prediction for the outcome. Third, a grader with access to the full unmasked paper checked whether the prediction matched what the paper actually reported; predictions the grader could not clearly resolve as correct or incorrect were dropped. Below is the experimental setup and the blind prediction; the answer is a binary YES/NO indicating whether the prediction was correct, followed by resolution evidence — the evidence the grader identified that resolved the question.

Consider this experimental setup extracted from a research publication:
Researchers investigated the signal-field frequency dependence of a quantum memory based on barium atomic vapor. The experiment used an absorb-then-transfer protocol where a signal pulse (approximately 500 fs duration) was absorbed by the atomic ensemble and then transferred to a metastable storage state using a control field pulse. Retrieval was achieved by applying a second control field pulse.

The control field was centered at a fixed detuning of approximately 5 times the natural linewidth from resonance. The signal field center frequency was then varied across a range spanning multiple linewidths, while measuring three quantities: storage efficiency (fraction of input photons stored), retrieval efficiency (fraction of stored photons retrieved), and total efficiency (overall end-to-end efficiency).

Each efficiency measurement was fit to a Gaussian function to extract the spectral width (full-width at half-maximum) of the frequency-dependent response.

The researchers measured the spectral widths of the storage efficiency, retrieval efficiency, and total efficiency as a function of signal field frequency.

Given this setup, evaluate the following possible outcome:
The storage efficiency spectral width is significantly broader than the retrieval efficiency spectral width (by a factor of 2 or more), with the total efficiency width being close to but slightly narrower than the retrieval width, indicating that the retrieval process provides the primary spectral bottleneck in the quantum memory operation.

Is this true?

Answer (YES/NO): NO